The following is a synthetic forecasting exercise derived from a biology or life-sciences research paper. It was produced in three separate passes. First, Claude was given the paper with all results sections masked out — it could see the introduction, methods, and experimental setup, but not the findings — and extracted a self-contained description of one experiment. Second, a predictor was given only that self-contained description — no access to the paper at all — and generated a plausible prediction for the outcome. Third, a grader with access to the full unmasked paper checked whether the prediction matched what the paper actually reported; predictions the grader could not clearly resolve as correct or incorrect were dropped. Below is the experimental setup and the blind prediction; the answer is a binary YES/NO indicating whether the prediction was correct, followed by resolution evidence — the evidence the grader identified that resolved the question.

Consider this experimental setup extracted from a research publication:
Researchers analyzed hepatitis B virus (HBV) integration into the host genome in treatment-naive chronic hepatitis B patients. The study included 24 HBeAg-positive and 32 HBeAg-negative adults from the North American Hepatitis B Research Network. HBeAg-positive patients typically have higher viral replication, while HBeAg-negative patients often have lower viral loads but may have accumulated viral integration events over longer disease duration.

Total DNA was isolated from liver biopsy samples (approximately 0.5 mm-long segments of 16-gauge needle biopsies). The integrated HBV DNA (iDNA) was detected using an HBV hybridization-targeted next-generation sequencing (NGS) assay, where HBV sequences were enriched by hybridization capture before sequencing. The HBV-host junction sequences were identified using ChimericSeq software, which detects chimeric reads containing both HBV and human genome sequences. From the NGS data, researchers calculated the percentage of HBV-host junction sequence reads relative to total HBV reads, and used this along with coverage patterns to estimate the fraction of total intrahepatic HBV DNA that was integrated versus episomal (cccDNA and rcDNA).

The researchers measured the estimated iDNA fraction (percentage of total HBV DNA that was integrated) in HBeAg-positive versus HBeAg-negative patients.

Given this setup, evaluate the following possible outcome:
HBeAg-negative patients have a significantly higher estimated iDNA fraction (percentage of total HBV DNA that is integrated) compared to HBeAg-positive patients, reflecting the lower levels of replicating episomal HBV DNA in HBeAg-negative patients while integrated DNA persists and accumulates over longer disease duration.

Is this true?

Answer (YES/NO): YES